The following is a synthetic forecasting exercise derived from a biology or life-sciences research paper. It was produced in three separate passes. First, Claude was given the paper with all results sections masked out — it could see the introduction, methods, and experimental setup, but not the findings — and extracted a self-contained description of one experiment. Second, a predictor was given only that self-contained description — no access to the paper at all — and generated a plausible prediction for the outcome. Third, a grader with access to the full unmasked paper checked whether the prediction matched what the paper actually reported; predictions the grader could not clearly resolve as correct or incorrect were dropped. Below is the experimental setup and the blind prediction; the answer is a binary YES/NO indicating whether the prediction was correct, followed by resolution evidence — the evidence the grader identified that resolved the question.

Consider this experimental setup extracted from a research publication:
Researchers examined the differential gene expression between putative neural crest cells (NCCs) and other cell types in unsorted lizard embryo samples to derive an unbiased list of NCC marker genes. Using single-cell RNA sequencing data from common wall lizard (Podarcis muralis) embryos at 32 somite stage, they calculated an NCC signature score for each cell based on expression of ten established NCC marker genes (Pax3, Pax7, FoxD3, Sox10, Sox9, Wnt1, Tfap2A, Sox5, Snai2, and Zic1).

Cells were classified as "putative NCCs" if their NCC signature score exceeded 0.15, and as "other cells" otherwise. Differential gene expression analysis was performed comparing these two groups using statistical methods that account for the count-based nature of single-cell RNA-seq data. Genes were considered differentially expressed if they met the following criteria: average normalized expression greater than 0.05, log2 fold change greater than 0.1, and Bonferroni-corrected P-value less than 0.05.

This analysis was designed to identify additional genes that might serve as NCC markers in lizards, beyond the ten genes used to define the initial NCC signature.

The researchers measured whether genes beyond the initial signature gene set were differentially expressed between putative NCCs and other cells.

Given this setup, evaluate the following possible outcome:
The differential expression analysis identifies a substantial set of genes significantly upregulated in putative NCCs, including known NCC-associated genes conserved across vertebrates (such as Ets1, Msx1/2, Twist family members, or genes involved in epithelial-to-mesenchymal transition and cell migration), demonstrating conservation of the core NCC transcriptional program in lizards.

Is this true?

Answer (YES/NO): YES